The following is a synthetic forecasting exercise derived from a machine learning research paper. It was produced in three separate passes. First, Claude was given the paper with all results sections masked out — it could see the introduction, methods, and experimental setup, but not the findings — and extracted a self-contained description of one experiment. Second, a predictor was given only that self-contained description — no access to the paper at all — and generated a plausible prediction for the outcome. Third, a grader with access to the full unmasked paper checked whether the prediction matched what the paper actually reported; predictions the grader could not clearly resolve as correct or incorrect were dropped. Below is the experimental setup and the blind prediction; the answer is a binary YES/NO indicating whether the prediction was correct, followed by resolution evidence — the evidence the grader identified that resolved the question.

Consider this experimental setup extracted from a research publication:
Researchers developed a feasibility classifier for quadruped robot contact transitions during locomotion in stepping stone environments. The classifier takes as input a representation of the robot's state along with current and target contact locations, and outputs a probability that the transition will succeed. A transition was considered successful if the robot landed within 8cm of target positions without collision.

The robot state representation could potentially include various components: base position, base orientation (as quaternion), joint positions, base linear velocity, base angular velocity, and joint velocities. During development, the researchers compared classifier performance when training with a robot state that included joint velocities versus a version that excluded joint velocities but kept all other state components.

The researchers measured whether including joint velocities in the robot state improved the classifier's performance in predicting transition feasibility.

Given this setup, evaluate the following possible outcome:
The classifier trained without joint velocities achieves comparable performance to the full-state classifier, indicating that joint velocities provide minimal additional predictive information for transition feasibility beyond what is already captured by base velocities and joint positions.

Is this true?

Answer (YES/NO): YES